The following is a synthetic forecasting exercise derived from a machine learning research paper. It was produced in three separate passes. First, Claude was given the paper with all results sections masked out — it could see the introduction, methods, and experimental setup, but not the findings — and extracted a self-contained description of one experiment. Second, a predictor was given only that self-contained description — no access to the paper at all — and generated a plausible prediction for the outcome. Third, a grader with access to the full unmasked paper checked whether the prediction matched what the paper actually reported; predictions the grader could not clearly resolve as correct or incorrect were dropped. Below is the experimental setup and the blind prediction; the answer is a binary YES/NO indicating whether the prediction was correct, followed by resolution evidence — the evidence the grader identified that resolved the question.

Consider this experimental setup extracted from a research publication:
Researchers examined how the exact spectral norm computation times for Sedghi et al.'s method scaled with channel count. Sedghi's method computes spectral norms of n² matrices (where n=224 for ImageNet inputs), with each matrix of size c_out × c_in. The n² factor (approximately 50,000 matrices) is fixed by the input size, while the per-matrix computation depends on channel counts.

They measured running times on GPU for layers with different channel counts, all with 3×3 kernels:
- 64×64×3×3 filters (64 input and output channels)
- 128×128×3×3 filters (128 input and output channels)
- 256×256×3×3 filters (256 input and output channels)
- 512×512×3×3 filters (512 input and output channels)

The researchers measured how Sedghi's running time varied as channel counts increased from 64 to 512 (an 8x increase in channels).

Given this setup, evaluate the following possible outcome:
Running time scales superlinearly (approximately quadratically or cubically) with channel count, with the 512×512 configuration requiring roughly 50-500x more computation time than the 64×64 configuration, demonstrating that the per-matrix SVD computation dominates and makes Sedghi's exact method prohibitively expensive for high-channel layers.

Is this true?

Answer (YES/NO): NO